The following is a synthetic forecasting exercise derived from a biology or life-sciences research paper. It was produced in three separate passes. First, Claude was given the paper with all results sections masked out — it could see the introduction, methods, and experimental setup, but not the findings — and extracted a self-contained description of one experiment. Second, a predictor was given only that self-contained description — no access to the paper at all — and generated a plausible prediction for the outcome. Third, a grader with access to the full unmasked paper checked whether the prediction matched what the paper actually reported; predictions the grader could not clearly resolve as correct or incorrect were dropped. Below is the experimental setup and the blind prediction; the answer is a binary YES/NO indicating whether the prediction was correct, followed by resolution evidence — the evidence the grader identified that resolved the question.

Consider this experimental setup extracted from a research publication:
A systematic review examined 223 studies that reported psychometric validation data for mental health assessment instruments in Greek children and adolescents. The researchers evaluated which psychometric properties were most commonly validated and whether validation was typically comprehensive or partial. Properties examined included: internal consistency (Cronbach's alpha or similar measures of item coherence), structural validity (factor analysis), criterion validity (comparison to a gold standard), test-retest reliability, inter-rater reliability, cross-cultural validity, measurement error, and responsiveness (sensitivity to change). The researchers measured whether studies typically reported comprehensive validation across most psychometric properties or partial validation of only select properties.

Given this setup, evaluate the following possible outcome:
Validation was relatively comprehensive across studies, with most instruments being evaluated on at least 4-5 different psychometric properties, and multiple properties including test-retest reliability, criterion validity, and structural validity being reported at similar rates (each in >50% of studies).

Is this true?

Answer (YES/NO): NO